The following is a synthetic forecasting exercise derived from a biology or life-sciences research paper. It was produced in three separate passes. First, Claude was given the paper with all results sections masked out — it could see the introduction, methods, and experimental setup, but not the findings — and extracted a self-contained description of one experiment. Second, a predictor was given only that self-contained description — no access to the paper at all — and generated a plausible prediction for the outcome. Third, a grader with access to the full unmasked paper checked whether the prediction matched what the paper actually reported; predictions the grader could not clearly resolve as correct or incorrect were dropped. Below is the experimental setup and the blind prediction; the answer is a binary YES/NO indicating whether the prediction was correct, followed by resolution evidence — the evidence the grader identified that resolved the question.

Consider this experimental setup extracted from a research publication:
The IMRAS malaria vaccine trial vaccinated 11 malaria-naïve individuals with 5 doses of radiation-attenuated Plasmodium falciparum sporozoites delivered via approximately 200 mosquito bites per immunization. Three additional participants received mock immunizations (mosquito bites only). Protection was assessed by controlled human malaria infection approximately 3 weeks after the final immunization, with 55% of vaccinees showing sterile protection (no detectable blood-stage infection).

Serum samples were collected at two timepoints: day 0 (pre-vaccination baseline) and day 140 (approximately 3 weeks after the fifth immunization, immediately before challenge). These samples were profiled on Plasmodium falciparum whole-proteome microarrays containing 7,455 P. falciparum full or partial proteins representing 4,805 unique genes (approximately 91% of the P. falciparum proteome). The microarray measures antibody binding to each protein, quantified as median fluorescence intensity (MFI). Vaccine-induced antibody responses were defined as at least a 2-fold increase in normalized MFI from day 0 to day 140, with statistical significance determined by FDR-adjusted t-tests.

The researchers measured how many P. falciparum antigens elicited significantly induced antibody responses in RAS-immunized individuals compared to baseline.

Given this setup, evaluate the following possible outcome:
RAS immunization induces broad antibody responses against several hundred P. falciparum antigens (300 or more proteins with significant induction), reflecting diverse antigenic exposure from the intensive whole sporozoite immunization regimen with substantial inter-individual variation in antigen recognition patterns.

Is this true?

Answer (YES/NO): NO